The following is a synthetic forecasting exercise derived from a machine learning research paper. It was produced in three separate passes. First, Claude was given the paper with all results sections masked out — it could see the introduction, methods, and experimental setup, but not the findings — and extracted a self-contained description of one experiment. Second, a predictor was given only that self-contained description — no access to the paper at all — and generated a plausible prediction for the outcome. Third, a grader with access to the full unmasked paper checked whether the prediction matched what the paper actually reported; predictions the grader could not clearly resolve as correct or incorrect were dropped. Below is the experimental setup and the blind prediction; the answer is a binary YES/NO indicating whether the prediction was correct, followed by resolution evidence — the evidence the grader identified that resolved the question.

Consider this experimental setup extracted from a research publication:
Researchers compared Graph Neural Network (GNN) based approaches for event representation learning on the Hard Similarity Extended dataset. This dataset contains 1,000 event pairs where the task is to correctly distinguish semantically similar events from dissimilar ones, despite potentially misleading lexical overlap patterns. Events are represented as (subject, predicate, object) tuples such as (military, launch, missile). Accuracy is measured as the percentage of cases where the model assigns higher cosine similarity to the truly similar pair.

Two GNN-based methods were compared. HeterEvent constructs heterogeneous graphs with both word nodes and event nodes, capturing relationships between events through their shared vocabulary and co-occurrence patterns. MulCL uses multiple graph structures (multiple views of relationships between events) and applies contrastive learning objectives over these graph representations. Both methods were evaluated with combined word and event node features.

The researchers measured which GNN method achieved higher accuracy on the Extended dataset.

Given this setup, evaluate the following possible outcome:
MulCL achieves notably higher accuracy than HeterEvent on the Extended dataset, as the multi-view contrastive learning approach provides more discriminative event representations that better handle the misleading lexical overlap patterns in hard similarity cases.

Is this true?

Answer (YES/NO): NO